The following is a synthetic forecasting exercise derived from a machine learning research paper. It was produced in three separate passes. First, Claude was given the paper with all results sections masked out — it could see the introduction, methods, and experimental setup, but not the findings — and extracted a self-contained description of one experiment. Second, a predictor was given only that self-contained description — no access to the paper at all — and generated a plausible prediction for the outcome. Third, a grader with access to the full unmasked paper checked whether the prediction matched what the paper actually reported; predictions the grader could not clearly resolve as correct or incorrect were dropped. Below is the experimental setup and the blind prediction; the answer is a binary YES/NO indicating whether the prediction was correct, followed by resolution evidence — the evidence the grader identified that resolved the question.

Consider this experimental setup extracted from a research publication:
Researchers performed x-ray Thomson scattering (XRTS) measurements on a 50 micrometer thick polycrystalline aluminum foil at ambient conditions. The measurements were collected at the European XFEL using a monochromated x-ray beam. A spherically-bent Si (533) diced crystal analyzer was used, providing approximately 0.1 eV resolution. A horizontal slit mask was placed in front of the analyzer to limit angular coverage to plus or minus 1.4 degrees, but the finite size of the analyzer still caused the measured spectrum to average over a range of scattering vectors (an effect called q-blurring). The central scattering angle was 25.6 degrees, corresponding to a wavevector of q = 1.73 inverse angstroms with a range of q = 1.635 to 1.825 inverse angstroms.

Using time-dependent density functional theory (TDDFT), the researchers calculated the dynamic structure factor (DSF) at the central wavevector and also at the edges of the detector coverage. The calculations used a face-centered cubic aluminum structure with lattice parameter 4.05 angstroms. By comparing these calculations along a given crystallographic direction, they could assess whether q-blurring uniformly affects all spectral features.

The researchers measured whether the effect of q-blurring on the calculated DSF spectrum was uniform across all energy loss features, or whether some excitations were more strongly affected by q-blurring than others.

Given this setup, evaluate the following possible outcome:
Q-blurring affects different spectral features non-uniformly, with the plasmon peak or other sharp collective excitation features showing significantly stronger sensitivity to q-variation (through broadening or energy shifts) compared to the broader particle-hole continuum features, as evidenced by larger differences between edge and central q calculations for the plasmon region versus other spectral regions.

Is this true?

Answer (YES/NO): NO